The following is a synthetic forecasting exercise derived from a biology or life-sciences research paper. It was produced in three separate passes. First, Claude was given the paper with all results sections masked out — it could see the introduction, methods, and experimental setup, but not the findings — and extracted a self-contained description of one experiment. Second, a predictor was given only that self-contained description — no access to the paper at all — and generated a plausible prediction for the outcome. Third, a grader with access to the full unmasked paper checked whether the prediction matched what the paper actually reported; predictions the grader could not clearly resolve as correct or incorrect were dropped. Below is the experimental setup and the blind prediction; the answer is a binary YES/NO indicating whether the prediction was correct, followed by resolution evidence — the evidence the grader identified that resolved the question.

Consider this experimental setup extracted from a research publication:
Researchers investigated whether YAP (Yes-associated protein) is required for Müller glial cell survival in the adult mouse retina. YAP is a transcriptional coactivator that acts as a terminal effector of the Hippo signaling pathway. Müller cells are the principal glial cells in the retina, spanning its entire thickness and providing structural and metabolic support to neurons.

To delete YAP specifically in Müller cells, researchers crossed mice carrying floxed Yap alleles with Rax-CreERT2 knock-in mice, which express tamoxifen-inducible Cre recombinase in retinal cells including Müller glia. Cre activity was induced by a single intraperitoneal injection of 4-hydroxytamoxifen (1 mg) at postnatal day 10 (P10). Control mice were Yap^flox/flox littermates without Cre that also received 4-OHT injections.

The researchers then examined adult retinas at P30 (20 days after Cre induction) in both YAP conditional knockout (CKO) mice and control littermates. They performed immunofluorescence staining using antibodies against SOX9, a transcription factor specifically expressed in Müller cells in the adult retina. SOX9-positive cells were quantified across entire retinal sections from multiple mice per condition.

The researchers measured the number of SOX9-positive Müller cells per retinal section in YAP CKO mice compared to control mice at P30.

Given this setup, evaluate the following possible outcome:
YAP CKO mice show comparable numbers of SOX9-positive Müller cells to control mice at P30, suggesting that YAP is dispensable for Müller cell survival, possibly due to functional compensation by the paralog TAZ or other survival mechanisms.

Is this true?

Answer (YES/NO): NO